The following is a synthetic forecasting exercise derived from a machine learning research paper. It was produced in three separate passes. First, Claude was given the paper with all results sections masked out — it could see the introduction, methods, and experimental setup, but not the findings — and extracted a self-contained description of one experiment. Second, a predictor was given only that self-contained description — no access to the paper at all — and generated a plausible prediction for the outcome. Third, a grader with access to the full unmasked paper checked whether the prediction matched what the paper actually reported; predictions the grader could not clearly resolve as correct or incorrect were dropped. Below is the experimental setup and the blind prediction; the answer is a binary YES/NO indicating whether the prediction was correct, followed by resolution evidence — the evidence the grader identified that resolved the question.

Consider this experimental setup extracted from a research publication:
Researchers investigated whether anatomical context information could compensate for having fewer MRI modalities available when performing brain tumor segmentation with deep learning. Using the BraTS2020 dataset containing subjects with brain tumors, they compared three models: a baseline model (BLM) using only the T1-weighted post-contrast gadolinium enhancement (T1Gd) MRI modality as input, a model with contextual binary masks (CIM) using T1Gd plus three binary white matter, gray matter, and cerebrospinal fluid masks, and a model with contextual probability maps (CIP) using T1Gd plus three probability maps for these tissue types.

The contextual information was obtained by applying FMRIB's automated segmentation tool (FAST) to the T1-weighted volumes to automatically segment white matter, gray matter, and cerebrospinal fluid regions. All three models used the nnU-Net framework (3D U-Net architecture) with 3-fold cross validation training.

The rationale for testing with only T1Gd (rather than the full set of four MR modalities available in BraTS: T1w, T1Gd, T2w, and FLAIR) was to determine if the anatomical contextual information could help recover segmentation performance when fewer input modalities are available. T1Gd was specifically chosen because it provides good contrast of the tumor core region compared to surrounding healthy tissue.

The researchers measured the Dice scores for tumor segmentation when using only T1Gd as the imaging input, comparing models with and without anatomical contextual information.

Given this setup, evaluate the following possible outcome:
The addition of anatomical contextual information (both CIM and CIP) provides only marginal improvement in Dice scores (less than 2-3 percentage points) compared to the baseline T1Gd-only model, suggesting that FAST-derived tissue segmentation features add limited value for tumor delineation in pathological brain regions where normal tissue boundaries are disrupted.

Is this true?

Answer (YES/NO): NO